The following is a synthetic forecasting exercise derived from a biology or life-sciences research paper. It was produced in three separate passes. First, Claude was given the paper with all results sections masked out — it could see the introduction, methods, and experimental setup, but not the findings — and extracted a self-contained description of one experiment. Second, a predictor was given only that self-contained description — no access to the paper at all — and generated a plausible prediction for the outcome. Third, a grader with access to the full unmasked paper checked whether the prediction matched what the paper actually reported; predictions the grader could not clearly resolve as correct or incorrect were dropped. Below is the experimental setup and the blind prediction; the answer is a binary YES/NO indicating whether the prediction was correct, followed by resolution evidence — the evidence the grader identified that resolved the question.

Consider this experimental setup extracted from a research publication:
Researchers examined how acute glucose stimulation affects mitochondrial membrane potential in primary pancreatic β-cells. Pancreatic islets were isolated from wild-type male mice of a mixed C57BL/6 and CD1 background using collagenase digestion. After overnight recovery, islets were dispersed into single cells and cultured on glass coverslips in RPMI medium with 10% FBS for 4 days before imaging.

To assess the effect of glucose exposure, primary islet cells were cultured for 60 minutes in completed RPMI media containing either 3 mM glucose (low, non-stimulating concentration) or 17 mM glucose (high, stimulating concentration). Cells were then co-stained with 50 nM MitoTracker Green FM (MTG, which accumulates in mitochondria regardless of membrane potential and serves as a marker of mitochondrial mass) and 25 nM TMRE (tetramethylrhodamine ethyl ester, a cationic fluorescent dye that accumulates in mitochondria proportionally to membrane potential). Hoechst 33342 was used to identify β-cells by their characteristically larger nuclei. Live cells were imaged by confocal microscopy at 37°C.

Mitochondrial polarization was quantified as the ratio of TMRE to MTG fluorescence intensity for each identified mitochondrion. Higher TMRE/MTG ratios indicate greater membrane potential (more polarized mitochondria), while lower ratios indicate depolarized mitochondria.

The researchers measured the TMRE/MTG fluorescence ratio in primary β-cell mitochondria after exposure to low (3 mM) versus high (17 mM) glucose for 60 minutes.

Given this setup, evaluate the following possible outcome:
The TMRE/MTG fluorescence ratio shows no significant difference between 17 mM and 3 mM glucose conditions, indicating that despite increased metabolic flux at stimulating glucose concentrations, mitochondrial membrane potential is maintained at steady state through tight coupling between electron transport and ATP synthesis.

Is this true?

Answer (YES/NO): NO